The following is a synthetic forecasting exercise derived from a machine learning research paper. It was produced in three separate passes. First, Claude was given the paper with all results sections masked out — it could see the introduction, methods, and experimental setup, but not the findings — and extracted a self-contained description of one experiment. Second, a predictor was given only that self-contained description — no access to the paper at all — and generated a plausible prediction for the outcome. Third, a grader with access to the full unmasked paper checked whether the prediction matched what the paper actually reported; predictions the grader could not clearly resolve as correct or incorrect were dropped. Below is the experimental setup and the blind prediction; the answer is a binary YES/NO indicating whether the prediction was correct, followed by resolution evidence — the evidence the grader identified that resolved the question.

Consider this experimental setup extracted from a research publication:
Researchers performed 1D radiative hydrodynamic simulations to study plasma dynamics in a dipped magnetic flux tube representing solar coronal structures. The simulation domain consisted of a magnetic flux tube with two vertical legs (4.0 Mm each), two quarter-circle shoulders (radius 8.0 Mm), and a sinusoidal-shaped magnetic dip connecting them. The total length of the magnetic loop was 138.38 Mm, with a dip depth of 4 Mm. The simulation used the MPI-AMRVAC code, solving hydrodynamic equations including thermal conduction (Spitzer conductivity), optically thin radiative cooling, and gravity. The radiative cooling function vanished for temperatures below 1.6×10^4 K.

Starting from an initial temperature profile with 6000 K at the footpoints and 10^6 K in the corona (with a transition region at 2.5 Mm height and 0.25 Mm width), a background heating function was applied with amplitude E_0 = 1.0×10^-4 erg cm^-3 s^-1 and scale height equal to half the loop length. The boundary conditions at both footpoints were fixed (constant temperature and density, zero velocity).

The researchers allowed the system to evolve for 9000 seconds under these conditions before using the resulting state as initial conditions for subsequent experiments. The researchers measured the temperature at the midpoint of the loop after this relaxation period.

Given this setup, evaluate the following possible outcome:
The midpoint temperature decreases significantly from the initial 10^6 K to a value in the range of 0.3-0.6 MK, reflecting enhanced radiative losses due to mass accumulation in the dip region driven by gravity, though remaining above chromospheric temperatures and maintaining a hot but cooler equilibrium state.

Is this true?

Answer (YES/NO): NO